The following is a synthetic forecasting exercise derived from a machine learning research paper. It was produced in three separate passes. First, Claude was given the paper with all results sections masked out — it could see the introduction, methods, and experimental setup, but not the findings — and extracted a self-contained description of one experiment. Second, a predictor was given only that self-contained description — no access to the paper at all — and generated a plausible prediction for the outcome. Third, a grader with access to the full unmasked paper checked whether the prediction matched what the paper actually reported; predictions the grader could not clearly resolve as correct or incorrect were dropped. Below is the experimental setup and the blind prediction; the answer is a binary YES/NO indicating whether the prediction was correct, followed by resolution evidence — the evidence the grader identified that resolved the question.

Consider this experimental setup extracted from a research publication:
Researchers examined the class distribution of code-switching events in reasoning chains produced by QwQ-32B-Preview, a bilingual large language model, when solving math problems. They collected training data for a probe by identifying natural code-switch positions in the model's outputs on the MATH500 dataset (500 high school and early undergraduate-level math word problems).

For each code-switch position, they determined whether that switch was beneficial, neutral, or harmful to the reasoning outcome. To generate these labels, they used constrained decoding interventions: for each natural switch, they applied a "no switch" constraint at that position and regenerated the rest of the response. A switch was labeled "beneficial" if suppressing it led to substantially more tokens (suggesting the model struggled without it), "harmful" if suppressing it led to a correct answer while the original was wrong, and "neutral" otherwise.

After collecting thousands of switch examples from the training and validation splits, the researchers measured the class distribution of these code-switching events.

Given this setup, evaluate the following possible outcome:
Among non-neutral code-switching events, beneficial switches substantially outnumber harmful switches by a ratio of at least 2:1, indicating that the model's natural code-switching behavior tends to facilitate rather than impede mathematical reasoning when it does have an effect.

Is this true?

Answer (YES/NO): NO